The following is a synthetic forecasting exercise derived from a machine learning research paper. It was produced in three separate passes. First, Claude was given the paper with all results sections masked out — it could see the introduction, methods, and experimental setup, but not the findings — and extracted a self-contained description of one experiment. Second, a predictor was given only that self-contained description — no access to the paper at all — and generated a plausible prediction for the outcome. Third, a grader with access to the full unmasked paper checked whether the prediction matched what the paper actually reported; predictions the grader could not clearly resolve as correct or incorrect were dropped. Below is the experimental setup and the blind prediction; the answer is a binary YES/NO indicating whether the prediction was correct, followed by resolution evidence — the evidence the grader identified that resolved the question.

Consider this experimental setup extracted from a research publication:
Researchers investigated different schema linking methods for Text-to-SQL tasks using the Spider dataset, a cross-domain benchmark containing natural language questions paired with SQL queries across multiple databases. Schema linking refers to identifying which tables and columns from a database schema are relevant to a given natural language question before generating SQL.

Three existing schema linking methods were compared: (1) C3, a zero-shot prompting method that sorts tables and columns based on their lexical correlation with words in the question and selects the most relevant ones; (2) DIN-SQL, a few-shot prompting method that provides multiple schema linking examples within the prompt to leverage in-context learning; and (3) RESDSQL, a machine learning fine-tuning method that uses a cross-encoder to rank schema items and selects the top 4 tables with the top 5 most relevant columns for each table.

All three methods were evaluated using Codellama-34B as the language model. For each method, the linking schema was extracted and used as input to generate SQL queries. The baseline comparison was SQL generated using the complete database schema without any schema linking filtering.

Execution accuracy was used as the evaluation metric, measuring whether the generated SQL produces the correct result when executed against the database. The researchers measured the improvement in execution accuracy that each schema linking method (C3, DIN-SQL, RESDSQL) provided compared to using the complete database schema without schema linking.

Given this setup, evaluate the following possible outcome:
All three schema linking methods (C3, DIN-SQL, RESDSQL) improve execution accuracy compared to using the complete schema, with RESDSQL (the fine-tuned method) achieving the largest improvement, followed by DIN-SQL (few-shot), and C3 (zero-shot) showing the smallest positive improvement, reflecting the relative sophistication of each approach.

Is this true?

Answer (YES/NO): NO